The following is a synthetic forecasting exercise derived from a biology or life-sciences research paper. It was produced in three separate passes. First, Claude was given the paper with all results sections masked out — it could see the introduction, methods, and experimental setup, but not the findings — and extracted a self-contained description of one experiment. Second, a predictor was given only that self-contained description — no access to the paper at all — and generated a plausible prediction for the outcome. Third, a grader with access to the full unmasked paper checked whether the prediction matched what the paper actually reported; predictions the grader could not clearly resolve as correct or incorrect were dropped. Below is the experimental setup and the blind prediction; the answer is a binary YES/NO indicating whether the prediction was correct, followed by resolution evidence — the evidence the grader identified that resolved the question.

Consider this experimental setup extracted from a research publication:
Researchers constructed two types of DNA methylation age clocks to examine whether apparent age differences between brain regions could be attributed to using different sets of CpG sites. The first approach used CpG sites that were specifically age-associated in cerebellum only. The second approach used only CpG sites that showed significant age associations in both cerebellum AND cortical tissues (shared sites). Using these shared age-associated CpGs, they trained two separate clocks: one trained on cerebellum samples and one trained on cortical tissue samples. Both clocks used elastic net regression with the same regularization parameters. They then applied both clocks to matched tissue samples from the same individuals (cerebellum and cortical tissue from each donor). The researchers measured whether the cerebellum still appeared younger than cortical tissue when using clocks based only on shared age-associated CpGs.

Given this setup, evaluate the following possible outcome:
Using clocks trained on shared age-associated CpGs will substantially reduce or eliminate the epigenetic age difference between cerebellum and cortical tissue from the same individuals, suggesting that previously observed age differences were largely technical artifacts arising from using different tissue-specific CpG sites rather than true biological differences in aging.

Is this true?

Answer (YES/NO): NO